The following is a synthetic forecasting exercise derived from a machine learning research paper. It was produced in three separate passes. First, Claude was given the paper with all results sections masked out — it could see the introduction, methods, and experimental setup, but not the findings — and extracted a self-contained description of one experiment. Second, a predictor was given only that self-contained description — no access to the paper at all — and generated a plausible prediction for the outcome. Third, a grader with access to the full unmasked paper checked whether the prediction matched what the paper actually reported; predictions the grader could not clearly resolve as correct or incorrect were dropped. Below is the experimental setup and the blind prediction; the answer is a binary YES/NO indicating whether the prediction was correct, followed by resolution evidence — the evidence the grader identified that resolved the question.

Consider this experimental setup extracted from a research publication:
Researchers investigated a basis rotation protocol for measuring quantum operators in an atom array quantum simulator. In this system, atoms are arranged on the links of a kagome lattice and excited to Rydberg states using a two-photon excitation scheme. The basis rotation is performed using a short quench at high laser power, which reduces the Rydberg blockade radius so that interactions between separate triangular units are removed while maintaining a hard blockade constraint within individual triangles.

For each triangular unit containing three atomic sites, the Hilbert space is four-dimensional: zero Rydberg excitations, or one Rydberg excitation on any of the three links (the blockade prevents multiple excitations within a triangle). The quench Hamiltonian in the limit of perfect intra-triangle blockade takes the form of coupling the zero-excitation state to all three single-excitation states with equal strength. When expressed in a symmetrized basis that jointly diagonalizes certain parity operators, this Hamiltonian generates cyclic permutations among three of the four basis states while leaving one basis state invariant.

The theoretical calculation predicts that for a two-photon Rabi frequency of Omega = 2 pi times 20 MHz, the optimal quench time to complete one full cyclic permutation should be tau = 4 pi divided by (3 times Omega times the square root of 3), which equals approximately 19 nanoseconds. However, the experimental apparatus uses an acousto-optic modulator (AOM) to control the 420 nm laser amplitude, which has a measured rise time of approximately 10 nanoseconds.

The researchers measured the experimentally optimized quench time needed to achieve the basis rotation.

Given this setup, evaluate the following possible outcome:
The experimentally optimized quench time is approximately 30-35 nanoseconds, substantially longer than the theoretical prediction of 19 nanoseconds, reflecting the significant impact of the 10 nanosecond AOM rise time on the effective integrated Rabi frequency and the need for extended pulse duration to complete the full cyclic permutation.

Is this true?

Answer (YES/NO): YES